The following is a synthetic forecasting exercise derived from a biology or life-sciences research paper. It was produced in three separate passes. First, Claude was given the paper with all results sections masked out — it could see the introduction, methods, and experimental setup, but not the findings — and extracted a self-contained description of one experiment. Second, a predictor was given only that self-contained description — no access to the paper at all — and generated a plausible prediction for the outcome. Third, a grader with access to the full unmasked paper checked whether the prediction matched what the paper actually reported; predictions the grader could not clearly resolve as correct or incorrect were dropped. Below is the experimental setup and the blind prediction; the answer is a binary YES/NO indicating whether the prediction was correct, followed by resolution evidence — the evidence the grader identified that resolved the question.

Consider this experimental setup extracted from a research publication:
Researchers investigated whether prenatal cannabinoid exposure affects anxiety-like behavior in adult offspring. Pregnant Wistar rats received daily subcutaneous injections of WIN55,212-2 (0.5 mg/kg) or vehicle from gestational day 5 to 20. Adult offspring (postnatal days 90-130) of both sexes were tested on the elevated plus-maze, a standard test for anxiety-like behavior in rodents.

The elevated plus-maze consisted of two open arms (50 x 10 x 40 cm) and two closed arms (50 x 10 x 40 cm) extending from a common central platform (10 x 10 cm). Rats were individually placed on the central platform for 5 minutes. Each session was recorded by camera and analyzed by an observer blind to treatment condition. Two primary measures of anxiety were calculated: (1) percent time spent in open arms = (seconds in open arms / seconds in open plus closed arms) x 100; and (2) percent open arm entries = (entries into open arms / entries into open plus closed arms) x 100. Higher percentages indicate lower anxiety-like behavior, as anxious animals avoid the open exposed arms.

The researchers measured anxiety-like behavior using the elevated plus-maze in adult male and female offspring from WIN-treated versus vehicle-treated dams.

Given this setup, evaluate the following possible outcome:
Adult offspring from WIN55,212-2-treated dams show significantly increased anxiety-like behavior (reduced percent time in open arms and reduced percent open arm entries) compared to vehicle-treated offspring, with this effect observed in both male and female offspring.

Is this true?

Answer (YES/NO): NO